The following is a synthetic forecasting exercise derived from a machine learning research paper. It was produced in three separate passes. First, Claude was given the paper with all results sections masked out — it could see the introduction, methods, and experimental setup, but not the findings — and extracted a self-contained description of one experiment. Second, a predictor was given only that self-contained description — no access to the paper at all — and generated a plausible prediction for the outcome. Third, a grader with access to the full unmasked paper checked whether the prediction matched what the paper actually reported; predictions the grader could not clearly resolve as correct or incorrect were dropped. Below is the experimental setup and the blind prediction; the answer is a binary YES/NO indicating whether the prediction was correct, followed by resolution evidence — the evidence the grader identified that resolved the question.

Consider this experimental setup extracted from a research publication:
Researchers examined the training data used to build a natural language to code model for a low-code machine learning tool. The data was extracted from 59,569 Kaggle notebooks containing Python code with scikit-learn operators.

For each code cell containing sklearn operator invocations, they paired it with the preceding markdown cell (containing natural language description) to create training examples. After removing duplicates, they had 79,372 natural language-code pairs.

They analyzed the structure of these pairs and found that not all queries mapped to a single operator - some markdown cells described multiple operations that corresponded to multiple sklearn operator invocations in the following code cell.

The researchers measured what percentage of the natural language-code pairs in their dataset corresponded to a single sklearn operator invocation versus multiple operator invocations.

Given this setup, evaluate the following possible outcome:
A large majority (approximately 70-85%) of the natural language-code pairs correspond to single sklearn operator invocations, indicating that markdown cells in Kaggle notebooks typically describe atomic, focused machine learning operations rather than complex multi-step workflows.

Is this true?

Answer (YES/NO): NO